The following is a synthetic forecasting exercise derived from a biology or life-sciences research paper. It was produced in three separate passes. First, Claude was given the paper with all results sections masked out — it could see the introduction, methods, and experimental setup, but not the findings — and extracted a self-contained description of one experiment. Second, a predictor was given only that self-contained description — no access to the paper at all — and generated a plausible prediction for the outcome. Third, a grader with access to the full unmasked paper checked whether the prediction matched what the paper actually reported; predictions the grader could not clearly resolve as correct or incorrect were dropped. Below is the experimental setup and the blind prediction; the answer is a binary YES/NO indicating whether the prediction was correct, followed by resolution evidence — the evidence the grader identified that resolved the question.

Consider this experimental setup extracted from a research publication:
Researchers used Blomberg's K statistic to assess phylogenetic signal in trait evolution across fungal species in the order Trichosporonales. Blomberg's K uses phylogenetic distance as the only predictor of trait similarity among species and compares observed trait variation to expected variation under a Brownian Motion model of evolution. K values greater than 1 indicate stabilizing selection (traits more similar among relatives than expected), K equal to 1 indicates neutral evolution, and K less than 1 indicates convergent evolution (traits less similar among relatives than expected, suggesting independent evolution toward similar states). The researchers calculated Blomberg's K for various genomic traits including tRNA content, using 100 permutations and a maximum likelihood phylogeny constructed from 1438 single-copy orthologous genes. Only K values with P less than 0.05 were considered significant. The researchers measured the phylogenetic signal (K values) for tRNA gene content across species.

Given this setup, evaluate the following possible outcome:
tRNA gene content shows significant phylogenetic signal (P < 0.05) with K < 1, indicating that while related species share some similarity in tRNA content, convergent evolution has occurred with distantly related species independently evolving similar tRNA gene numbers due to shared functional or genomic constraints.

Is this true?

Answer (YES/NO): YES